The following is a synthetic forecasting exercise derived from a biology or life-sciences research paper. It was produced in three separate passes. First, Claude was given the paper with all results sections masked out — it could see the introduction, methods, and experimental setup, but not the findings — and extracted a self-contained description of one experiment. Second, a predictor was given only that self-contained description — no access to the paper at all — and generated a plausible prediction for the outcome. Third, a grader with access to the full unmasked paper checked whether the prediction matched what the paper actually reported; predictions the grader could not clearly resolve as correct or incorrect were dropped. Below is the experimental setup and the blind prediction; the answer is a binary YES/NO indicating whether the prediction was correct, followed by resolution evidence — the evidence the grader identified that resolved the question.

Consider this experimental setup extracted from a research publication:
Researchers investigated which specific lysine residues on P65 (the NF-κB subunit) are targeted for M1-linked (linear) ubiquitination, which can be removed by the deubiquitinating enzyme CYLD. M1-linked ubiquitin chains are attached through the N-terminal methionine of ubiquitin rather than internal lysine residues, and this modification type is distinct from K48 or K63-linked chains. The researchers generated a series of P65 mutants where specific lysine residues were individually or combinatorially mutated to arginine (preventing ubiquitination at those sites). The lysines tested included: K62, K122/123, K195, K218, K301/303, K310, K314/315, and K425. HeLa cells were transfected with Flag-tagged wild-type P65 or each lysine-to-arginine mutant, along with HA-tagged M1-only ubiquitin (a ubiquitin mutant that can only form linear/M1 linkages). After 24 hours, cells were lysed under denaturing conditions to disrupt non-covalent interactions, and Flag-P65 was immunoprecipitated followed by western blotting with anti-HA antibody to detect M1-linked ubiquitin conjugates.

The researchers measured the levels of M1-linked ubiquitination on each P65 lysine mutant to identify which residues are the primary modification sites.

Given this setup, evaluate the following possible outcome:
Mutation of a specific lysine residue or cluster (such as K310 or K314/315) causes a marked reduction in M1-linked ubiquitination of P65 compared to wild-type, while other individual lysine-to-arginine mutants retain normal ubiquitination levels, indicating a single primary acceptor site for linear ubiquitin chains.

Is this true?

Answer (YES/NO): NO